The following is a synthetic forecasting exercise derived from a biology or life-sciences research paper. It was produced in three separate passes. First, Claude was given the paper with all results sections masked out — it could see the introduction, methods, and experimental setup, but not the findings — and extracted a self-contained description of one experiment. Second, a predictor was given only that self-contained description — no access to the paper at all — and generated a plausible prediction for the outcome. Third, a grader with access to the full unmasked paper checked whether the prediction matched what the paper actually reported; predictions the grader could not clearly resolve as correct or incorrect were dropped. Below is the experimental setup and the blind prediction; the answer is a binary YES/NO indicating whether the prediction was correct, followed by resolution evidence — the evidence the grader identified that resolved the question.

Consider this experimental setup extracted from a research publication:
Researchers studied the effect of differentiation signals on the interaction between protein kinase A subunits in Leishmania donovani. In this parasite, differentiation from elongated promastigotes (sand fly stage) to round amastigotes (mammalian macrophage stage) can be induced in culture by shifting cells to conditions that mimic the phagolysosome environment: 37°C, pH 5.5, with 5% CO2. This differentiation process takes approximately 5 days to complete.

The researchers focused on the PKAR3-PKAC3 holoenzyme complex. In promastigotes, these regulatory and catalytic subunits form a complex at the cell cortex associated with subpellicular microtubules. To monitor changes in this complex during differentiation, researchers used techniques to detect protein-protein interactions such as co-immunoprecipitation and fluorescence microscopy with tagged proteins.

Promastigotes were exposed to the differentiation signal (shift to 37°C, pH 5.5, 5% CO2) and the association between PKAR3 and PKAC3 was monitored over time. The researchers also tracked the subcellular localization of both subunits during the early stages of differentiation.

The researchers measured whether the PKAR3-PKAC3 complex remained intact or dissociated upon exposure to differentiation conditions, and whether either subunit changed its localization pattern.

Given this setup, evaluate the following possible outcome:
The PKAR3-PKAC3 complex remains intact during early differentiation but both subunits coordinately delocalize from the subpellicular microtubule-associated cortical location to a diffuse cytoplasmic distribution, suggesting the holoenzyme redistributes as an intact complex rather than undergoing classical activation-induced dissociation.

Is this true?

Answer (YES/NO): NO